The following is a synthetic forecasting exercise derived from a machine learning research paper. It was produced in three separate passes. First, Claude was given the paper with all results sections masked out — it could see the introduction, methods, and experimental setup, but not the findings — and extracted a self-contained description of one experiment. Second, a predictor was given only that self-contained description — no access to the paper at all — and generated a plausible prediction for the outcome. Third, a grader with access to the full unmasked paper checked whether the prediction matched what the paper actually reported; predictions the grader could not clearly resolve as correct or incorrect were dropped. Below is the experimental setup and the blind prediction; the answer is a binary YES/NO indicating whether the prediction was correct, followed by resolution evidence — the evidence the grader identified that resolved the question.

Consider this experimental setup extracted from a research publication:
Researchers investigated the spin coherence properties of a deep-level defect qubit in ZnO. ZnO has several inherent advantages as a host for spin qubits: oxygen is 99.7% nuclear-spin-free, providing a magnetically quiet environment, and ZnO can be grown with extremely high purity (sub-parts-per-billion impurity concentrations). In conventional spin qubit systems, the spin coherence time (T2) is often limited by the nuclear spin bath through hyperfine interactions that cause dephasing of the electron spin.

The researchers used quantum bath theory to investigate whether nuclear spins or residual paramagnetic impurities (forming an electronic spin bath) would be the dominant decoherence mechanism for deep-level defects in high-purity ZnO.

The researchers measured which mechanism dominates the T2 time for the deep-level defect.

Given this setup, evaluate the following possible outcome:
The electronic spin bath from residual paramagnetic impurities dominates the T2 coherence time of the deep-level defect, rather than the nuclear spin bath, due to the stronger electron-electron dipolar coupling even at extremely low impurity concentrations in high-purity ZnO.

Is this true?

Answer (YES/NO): NO